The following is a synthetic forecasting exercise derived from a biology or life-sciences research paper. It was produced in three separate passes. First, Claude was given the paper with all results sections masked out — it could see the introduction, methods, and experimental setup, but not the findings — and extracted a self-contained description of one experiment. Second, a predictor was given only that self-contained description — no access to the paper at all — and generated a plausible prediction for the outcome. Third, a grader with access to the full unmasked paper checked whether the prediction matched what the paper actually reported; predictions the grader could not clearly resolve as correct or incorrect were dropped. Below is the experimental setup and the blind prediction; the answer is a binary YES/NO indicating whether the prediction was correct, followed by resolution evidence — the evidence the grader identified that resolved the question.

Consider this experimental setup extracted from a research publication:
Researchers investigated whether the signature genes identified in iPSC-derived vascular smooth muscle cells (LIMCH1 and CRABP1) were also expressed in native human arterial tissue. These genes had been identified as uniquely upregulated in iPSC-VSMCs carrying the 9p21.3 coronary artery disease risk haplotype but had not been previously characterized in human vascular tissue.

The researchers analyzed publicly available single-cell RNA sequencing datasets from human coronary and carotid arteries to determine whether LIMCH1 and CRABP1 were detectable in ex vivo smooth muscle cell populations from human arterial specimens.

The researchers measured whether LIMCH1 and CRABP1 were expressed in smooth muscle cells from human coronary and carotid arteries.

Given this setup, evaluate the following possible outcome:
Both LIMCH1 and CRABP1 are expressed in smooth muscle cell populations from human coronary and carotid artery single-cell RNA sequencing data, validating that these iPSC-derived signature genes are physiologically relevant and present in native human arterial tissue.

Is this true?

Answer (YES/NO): NO